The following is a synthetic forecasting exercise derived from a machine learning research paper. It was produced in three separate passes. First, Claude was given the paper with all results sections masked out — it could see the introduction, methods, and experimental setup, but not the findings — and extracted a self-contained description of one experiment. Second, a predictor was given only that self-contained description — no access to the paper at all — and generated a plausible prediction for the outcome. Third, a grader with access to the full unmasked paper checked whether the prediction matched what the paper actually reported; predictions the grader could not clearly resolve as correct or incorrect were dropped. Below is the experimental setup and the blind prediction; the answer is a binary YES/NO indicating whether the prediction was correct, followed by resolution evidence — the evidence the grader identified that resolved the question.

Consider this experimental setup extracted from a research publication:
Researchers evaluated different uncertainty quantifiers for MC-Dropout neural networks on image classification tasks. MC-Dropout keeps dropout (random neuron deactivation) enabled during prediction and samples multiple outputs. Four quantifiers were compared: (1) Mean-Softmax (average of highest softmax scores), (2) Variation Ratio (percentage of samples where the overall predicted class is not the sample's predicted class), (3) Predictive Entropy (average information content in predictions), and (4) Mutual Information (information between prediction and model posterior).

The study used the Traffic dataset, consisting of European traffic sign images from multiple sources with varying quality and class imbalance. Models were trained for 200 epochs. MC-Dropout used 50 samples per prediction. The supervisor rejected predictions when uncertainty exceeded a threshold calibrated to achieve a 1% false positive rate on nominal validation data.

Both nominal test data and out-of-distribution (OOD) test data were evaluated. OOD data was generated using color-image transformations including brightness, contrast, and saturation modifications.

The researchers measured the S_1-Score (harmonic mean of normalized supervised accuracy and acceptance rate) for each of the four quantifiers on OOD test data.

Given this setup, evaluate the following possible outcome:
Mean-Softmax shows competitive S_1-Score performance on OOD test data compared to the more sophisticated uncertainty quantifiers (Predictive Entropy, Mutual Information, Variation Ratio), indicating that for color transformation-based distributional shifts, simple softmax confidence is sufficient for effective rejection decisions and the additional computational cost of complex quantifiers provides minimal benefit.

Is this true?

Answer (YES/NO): YES